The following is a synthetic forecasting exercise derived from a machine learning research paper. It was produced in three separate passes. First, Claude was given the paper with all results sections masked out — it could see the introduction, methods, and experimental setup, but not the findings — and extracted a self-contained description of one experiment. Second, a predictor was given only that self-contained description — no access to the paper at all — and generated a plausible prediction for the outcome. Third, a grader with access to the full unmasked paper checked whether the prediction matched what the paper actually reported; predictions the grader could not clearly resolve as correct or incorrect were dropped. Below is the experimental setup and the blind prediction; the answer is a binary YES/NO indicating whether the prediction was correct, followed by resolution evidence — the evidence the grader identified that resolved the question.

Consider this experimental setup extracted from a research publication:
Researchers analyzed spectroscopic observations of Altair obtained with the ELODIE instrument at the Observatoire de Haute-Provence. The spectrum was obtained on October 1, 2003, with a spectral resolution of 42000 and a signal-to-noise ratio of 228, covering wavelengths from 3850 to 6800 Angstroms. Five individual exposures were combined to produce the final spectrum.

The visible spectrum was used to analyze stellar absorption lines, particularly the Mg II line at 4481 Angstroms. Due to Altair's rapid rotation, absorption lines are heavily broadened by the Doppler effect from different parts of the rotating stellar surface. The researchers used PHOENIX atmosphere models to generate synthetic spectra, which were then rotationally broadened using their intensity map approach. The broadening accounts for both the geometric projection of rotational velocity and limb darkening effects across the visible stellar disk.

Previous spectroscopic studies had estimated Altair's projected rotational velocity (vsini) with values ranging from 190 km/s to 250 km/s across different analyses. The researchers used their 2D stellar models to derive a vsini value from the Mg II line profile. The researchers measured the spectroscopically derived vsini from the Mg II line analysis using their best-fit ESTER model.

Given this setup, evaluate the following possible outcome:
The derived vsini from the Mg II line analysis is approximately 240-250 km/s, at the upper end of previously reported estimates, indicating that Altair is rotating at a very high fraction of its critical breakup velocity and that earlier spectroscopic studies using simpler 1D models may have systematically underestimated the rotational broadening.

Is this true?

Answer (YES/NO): NO